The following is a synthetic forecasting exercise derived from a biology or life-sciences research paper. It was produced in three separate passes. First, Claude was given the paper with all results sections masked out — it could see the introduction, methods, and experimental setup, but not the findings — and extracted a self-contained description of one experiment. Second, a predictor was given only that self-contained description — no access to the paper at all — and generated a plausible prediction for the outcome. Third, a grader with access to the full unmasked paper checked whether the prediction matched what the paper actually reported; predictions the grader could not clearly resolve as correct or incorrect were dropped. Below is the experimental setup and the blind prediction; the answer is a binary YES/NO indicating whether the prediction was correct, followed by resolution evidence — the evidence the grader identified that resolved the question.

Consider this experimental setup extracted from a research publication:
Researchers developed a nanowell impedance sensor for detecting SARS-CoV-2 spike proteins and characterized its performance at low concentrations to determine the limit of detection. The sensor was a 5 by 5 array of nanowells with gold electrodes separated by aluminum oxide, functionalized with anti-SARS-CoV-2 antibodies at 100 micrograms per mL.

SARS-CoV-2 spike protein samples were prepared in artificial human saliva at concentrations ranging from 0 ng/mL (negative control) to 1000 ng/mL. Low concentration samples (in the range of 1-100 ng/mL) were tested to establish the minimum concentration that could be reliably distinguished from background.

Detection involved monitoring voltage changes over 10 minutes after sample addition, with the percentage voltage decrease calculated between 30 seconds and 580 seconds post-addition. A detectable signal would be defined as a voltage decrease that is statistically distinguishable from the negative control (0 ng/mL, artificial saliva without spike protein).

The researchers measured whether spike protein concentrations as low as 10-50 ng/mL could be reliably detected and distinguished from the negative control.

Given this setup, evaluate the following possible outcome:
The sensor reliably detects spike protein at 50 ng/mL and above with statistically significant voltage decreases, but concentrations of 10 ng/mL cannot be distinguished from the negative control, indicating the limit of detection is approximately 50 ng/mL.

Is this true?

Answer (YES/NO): NO